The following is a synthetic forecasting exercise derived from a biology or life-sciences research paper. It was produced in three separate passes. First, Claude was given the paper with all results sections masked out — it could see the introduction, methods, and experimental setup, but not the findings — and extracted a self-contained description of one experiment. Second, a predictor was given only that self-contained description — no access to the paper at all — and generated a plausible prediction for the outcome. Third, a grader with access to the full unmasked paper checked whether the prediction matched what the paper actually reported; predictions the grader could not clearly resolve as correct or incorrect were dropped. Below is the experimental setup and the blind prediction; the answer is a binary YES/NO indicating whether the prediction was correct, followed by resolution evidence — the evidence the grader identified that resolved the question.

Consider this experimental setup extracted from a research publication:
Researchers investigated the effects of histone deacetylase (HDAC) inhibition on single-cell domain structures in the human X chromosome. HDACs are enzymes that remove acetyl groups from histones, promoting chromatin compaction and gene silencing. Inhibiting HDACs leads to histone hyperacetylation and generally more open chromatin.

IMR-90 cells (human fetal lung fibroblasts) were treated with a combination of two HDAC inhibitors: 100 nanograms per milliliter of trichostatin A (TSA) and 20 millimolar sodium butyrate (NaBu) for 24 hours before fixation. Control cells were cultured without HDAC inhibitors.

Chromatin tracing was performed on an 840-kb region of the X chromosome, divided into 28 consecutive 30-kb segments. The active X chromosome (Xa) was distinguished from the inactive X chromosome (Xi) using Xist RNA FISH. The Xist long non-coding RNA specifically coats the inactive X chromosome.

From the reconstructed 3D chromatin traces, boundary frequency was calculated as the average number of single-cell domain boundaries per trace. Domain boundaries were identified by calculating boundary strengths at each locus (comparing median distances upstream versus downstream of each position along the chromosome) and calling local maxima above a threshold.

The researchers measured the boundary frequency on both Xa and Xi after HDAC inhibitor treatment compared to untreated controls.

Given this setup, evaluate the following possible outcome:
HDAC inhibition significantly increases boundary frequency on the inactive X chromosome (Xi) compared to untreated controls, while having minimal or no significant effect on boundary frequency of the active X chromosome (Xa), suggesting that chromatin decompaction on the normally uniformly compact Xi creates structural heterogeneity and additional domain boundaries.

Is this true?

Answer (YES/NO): NO